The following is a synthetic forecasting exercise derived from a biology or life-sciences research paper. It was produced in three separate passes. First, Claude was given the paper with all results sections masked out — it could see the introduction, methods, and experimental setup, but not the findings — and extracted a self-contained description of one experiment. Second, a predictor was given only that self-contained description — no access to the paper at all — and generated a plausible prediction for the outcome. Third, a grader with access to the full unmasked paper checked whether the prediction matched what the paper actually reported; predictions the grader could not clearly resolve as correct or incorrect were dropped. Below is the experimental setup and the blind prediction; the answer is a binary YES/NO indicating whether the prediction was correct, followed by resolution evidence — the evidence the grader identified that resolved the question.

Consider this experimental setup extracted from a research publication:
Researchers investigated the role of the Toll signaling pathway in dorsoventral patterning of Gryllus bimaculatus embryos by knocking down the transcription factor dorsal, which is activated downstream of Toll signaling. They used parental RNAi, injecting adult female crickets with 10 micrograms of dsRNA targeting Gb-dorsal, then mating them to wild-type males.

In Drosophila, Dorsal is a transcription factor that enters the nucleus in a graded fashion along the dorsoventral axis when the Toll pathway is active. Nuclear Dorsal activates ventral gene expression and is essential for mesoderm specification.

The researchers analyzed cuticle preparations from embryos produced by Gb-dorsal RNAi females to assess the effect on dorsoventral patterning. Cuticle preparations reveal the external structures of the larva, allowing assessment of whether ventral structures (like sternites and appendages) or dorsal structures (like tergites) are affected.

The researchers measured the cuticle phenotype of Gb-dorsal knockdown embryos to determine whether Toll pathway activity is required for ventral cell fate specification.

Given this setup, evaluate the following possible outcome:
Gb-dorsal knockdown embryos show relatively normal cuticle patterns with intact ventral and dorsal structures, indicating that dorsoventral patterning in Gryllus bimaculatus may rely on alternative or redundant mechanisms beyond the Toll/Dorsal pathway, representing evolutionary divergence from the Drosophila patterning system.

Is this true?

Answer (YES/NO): NO